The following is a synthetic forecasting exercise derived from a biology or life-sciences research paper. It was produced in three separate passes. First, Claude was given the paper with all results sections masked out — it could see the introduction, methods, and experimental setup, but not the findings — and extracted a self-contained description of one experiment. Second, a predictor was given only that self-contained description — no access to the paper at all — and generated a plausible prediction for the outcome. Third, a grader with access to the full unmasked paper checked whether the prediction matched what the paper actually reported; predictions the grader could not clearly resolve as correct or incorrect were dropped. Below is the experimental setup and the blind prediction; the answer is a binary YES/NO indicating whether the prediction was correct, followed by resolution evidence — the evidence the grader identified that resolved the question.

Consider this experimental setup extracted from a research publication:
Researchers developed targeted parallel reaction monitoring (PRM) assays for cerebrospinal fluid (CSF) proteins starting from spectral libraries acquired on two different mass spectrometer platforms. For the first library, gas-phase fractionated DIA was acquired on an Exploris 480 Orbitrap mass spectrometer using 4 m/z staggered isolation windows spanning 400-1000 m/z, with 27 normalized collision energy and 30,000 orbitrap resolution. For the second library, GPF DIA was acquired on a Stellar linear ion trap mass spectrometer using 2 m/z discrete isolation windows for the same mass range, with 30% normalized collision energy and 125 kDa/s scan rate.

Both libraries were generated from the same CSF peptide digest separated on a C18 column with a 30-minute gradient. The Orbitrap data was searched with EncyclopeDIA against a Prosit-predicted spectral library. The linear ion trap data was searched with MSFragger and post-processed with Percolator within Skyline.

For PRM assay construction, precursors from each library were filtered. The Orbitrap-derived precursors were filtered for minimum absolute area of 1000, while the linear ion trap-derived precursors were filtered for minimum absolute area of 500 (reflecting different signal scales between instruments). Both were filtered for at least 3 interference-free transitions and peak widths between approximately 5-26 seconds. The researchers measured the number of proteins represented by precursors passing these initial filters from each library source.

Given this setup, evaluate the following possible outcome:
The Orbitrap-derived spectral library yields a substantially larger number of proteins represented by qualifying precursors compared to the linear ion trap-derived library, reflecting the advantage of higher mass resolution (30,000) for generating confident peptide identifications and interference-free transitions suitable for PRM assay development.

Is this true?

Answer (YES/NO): YES